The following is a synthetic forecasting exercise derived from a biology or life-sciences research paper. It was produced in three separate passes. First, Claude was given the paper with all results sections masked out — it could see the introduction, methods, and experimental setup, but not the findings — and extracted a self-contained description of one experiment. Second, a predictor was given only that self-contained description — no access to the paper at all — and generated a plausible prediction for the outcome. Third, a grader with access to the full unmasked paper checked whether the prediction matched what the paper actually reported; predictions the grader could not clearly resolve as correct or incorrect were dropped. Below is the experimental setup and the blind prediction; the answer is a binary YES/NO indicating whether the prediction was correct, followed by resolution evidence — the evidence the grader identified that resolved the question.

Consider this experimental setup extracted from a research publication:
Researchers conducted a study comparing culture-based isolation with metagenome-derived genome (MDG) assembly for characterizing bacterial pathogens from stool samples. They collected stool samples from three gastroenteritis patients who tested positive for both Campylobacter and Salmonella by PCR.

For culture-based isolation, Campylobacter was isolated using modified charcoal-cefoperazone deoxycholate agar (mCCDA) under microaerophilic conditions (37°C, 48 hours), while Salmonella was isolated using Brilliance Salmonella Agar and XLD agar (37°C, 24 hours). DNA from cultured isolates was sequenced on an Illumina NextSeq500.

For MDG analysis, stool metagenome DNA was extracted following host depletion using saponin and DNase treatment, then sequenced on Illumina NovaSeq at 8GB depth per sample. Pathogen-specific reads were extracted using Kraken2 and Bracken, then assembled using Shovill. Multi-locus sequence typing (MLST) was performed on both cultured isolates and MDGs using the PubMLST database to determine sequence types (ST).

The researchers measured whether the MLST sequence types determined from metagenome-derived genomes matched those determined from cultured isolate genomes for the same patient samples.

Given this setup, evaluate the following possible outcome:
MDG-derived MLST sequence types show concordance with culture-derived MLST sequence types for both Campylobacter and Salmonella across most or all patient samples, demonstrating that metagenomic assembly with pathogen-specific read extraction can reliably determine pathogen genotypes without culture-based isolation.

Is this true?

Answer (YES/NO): NO